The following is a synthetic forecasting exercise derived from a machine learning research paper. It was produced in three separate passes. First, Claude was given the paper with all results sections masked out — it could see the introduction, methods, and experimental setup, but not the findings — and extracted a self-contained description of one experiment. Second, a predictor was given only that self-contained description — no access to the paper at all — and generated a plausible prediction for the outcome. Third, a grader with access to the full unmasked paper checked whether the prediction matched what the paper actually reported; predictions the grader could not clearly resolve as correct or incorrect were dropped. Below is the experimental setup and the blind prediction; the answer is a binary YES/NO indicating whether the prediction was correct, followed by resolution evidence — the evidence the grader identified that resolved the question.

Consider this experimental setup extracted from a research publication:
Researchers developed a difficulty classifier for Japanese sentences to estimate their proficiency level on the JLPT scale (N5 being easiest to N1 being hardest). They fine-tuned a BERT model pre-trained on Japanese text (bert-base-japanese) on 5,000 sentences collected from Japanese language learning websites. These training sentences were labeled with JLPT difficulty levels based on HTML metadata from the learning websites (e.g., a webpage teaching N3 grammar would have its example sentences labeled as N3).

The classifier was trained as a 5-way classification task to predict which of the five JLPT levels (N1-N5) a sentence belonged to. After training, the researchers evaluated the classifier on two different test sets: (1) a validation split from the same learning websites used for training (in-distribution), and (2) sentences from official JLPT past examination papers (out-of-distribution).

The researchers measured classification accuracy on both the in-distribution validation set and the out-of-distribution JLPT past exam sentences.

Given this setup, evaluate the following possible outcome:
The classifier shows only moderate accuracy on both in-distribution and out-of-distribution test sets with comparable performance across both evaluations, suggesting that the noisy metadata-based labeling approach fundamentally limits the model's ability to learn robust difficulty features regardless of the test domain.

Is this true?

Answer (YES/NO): NO